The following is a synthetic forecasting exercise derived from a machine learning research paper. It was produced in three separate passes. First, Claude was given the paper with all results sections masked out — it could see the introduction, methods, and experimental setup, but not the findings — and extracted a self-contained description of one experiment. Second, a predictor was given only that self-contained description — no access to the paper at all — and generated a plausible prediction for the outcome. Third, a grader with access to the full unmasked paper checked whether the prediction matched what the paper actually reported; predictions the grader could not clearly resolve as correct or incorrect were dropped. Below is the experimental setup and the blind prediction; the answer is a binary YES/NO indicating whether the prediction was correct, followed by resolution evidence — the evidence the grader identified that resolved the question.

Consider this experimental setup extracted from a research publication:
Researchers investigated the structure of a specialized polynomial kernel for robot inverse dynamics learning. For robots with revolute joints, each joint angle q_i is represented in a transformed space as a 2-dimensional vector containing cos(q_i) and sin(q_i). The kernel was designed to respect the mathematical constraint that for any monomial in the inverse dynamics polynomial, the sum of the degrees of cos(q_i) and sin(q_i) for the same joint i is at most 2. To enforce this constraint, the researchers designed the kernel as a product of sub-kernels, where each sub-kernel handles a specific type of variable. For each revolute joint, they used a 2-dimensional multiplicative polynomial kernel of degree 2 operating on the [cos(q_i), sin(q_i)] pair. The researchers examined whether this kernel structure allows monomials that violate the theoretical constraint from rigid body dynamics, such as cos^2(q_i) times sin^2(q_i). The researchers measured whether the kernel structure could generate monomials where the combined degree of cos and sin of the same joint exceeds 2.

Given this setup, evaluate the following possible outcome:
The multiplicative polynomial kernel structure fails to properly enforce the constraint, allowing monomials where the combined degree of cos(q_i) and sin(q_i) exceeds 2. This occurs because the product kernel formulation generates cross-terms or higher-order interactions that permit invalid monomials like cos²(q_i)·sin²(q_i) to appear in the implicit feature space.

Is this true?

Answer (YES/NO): NO